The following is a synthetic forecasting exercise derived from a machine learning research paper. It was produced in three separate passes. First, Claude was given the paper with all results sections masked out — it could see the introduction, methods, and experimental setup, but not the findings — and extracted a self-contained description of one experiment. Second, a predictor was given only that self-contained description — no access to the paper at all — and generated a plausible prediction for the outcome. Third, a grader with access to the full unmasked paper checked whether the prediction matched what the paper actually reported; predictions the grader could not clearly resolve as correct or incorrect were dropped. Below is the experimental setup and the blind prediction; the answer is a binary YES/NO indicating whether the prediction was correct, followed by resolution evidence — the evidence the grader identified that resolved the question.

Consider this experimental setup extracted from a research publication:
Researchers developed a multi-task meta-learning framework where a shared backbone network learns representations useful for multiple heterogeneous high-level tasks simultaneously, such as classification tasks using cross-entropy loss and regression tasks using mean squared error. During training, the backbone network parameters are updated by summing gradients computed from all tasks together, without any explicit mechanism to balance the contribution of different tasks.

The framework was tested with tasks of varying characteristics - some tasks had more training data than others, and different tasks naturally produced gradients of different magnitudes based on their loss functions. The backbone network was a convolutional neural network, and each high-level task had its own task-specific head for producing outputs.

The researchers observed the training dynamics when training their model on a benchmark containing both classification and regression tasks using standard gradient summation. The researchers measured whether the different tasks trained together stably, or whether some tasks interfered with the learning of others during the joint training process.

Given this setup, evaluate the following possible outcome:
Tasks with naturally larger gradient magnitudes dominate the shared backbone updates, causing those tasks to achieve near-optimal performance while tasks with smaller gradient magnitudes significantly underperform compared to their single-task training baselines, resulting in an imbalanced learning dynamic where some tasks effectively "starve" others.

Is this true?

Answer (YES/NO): NO